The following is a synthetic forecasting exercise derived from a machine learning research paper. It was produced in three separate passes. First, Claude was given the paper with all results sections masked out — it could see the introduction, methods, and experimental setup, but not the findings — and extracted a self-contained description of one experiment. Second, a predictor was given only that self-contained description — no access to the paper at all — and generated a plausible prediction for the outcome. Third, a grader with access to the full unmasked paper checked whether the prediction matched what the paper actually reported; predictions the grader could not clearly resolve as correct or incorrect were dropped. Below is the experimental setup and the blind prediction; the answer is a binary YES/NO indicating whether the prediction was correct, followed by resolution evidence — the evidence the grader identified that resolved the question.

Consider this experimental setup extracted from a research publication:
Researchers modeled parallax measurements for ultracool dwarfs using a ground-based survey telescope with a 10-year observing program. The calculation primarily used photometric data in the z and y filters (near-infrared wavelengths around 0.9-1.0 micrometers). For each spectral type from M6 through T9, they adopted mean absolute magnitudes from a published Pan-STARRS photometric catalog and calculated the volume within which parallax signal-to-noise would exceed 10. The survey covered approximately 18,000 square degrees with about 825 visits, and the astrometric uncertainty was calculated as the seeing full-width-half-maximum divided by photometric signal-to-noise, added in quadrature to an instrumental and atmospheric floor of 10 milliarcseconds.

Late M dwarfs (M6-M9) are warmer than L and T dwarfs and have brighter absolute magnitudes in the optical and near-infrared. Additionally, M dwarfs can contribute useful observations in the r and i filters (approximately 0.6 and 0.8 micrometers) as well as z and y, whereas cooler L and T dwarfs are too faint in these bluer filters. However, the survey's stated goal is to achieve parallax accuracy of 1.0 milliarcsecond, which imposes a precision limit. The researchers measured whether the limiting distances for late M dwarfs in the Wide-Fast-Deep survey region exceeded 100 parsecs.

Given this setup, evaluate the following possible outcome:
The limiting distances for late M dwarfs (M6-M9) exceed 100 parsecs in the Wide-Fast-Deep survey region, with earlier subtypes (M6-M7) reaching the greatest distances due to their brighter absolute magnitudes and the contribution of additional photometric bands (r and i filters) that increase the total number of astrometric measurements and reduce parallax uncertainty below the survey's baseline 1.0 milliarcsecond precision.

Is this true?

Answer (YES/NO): YES